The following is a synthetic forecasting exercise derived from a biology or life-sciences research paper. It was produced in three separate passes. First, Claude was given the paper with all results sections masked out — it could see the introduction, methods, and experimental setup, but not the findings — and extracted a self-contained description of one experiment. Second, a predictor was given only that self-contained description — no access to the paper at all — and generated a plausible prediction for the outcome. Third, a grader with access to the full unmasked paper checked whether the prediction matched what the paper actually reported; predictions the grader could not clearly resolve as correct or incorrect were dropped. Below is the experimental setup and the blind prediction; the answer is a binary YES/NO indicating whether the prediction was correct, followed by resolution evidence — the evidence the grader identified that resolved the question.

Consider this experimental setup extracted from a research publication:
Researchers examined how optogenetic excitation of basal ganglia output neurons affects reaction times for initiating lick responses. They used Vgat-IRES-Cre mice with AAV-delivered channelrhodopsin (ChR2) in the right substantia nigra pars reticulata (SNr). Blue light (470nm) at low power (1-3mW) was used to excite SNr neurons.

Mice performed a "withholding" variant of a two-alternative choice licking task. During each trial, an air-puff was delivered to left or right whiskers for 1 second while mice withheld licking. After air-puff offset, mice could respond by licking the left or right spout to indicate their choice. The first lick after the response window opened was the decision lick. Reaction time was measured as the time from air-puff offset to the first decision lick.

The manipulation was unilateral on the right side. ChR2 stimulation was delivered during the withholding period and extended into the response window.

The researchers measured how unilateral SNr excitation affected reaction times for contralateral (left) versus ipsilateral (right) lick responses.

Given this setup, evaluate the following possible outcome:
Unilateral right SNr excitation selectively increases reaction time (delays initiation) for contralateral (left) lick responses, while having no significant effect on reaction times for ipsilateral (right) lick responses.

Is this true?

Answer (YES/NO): NO